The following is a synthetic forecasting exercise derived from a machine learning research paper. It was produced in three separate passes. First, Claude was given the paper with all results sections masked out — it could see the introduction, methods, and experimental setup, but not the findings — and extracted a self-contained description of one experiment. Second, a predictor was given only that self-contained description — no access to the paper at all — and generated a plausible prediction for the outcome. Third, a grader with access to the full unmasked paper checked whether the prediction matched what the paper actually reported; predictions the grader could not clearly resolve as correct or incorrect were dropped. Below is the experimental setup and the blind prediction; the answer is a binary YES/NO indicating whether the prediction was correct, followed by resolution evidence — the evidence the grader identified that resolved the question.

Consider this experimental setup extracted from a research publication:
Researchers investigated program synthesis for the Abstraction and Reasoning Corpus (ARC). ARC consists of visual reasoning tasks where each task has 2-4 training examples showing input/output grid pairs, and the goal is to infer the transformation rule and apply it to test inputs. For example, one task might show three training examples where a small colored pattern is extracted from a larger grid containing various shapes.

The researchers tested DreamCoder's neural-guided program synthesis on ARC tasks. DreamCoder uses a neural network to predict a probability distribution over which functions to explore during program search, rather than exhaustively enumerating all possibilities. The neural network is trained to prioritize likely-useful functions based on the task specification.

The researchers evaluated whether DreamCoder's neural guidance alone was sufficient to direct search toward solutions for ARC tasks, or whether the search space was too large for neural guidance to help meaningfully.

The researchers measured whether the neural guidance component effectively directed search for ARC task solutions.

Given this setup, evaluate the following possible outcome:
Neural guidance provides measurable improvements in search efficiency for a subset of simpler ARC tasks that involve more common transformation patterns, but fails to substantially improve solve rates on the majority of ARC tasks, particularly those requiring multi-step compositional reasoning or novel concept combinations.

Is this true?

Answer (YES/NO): NO